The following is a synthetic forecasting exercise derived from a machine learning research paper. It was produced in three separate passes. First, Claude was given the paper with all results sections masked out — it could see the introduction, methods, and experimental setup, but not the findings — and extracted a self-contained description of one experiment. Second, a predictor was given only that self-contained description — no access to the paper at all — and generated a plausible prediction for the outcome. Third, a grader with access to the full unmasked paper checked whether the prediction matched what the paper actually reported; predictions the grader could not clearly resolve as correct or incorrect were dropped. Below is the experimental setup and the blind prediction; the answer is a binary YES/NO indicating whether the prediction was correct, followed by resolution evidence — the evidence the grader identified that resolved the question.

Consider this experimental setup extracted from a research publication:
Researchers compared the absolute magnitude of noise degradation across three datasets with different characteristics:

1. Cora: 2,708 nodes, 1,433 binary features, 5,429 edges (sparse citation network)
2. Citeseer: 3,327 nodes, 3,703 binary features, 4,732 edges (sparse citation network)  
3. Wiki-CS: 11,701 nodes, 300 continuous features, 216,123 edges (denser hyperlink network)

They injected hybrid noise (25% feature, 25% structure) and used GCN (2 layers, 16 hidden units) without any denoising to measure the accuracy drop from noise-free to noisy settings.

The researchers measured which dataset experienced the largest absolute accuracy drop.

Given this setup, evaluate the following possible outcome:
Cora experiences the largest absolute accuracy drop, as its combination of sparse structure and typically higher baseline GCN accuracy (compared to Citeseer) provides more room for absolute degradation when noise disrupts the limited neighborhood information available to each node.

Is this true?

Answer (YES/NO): NO